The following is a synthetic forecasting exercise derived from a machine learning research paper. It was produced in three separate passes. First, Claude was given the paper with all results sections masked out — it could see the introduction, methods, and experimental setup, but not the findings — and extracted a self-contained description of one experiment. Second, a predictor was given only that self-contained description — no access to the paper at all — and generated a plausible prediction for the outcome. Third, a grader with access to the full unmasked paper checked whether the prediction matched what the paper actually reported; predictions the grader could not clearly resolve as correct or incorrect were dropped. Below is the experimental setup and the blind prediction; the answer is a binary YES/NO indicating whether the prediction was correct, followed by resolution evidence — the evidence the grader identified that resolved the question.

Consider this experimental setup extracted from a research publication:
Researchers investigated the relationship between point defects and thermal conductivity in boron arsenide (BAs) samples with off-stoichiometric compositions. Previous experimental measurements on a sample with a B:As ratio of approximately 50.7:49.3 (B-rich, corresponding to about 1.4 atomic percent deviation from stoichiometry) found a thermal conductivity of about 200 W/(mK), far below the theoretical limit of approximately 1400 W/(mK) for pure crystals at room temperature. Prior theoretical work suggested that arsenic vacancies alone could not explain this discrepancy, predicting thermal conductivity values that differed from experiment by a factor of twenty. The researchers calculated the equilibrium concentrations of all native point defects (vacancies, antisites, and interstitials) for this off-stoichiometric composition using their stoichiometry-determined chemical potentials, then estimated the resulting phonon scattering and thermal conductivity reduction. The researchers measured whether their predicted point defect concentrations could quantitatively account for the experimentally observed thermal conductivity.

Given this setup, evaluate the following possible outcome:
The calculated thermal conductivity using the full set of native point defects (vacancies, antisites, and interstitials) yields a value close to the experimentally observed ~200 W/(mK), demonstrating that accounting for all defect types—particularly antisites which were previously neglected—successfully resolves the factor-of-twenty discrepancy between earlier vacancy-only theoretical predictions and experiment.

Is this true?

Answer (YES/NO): NO